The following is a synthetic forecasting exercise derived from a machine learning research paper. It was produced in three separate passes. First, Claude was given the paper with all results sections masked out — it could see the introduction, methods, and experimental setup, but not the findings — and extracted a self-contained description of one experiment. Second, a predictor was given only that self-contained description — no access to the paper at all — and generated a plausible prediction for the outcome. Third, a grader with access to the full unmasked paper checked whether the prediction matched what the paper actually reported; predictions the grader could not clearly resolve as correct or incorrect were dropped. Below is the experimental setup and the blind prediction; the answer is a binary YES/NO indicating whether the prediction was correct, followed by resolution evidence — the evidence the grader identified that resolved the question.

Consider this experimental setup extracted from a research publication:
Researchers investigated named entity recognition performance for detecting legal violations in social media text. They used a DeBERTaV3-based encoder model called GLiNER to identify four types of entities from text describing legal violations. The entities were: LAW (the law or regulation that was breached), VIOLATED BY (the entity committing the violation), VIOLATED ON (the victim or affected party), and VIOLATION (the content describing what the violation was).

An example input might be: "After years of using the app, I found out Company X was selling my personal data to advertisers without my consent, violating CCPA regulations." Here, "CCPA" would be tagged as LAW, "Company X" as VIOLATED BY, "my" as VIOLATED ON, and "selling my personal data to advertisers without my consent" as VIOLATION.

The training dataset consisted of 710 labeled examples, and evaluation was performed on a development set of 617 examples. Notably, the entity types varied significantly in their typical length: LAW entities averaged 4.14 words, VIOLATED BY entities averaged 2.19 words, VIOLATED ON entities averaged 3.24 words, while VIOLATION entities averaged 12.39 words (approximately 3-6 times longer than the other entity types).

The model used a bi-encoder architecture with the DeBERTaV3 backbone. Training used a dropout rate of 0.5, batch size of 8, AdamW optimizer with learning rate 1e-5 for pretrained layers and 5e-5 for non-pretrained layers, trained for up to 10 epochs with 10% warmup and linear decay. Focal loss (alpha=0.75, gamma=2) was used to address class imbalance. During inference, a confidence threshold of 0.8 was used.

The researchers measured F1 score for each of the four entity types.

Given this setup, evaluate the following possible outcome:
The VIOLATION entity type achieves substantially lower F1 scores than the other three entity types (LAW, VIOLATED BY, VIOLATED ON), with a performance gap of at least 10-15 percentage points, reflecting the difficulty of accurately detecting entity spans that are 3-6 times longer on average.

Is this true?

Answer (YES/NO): YES